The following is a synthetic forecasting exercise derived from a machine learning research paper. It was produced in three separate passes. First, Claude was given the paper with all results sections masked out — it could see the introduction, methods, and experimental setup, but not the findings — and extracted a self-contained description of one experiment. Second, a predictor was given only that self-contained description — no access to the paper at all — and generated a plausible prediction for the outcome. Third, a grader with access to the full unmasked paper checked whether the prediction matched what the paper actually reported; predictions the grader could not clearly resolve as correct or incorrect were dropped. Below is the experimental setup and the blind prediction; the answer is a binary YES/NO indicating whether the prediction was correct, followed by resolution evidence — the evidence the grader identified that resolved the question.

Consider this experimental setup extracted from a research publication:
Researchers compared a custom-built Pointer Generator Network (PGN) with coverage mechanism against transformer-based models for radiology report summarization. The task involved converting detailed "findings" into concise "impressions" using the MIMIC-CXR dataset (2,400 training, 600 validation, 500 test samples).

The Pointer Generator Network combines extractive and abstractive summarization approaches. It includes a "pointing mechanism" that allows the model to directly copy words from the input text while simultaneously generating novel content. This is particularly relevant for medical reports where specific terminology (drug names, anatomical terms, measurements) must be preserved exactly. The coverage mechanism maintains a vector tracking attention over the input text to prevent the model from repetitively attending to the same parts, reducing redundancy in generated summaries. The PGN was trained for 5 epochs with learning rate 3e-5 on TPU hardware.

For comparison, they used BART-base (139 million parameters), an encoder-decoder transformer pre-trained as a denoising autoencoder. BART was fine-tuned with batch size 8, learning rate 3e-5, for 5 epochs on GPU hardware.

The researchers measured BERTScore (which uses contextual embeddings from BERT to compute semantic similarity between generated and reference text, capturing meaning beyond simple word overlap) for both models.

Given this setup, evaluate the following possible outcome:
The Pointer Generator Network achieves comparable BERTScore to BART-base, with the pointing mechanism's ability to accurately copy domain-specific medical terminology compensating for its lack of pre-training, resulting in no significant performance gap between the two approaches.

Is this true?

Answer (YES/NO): NO